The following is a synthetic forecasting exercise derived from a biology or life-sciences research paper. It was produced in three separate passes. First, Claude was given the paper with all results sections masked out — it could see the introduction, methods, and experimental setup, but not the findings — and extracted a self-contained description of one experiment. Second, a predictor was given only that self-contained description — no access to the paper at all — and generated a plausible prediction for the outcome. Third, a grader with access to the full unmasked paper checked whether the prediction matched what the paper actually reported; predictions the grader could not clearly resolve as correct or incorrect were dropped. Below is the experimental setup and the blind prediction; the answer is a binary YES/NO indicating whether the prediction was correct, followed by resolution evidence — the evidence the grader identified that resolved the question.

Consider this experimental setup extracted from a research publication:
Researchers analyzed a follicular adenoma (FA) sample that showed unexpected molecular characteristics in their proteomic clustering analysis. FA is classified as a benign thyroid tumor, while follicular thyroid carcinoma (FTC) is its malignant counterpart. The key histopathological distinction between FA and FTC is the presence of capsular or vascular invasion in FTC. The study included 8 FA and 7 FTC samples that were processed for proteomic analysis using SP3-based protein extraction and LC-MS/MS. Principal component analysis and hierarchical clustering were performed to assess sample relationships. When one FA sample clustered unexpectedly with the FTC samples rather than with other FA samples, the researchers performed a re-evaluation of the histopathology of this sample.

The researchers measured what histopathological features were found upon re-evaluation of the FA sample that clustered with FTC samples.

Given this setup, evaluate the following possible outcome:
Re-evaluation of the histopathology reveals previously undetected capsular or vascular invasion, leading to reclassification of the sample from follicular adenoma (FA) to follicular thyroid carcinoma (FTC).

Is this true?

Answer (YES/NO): NO